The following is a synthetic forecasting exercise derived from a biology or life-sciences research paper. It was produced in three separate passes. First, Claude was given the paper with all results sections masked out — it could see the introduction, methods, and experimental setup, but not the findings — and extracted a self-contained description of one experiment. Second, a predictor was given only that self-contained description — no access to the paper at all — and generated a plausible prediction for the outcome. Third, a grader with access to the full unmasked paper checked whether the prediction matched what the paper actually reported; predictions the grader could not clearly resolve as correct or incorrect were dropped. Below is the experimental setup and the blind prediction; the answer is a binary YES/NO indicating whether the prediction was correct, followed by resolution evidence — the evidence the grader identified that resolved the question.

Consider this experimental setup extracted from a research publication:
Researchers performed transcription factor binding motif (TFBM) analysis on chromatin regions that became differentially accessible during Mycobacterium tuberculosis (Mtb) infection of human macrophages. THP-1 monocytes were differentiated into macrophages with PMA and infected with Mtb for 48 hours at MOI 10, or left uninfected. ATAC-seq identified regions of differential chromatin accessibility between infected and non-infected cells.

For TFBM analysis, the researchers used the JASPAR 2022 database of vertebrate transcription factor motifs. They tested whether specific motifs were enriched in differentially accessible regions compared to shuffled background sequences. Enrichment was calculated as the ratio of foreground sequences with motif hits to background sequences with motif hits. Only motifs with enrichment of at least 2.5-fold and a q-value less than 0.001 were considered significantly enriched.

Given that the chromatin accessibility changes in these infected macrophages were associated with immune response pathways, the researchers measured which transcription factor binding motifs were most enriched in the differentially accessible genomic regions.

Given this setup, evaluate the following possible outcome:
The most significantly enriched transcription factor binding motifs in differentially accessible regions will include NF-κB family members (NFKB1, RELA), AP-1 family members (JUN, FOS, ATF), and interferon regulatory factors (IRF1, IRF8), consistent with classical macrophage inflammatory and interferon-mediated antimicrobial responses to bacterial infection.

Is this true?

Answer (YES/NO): NO